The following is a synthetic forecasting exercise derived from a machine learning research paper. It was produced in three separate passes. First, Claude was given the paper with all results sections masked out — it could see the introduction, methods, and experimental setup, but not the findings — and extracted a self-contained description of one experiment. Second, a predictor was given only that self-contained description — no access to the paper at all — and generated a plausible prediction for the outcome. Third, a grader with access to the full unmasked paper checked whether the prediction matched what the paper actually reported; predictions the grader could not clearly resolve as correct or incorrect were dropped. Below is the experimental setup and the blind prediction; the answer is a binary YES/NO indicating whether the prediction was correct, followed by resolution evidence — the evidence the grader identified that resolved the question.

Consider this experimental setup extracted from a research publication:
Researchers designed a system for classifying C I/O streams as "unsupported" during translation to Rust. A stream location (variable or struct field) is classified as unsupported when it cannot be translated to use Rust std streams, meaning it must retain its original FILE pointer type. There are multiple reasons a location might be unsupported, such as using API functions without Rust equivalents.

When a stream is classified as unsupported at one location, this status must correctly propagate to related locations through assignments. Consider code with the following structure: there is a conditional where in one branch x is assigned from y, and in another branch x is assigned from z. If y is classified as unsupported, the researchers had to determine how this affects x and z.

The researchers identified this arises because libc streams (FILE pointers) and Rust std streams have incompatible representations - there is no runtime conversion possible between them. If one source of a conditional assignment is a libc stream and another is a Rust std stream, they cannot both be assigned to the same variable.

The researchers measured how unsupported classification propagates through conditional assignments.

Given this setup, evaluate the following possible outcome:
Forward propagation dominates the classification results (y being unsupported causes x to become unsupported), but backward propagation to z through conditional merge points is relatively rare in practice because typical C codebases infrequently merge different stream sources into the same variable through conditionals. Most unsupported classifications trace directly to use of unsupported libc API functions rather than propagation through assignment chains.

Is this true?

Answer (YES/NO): NO